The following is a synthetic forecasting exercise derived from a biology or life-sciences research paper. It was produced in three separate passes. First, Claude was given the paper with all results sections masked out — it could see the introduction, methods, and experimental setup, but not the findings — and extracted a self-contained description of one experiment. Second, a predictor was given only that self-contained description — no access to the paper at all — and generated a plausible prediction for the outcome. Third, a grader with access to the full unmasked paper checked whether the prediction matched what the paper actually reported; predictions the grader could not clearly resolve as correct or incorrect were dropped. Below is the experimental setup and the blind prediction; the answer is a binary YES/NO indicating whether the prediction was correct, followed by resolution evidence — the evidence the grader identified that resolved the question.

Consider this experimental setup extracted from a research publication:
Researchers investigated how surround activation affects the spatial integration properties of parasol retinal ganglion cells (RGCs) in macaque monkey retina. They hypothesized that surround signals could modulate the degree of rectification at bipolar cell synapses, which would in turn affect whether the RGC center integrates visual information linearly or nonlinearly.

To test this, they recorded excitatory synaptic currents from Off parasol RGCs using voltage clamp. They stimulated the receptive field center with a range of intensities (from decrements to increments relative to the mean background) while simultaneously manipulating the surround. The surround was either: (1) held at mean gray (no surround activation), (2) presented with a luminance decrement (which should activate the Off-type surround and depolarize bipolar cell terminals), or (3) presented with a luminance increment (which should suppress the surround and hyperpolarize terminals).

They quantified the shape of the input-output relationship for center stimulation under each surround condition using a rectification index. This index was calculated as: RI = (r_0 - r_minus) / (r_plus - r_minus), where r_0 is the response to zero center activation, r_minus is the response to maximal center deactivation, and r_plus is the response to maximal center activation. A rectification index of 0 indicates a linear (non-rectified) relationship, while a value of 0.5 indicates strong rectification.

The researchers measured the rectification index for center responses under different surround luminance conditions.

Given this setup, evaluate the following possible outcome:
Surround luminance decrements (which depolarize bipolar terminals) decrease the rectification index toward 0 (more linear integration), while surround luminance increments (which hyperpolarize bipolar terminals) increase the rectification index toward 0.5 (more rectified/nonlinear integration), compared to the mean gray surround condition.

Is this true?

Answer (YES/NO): NO